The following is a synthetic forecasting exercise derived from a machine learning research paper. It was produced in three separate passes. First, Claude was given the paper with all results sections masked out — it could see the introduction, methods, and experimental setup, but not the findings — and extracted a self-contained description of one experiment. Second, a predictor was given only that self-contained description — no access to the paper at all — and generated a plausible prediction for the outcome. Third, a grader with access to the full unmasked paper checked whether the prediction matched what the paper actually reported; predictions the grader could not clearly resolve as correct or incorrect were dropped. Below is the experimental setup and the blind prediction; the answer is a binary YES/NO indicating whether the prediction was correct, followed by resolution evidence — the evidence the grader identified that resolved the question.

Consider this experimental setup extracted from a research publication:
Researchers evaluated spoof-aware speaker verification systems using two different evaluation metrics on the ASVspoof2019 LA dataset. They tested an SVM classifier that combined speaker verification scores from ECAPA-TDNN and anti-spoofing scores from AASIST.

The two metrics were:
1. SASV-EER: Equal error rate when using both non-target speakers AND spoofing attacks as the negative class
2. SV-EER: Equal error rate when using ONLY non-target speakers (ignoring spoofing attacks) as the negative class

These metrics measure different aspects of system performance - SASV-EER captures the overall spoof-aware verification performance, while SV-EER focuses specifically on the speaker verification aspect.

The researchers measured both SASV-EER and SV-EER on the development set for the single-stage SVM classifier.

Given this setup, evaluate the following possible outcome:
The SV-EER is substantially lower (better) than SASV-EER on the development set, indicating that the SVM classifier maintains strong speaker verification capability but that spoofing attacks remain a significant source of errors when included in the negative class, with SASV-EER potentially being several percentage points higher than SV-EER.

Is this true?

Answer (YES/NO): NO